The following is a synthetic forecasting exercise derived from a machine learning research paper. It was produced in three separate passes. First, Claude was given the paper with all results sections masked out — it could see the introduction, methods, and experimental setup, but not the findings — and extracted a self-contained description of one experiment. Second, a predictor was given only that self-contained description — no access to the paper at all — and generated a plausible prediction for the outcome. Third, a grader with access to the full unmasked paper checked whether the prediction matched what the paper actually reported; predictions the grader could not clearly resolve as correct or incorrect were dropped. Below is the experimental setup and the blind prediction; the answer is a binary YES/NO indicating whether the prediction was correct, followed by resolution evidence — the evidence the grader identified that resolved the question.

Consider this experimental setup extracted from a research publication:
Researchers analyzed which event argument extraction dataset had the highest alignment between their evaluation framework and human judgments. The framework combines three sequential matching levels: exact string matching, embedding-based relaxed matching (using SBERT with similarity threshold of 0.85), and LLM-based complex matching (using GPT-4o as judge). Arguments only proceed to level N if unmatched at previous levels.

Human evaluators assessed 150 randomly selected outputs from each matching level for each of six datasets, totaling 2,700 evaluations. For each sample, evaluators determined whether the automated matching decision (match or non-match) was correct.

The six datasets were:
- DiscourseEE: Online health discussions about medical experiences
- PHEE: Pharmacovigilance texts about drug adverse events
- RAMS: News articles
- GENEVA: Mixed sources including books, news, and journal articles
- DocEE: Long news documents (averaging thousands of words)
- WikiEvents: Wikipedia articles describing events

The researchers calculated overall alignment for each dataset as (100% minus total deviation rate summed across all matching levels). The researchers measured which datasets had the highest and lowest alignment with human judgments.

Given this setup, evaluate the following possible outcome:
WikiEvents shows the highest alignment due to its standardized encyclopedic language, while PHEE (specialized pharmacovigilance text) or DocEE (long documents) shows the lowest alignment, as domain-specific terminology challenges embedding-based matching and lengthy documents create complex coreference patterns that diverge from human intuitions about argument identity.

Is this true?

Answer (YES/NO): NO